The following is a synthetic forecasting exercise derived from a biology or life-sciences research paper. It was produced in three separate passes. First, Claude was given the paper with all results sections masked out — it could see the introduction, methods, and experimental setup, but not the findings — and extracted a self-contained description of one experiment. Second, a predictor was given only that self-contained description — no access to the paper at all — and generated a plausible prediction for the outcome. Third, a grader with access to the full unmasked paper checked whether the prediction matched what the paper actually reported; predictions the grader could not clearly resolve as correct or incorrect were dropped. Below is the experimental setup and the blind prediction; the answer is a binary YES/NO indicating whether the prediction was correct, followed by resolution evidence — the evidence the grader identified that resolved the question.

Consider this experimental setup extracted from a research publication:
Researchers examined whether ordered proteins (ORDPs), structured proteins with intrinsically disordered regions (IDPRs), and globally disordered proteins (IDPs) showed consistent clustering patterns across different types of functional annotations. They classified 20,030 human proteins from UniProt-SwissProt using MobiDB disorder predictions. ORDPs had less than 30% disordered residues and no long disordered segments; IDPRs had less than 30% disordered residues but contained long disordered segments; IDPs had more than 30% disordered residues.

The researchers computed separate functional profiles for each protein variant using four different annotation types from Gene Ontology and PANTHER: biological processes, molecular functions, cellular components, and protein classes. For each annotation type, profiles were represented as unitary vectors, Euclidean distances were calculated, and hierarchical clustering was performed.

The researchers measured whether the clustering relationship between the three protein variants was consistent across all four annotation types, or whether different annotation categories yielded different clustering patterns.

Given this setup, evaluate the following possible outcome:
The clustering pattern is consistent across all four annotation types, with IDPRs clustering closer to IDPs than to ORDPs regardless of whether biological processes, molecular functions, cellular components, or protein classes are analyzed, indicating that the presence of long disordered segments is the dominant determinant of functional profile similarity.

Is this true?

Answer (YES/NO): NO